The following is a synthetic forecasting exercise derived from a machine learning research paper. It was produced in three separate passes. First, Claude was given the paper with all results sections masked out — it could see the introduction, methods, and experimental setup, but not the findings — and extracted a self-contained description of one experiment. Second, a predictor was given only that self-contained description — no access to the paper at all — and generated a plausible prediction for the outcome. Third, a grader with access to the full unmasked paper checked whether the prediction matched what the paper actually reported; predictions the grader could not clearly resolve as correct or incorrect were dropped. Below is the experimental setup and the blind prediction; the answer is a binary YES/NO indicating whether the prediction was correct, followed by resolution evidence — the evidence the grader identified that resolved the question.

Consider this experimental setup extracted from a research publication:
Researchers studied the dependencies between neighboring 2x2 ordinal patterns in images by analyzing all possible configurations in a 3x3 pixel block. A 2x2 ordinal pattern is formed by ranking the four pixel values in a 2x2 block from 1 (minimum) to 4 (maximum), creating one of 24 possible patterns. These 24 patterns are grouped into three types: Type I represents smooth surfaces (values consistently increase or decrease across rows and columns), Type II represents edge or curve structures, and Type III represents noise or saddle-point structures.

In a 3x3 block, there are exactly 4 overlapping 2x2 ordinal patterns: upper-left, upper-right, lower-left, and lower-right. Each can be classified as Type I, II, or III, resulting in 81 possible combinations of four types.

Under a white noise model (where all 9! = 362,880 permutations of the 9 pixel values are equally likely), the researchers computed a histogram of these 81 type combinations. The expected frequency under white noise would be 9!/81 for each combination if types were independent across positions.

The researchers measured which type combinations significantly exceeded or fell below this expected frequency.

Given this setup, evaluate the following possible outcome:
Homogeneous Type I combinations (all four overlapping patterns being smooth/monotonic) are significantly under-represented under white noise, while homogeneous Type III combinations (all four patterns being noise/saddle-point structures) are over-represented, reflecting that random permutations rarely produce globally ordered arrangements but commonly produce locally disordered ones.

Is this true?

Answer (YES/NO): NO